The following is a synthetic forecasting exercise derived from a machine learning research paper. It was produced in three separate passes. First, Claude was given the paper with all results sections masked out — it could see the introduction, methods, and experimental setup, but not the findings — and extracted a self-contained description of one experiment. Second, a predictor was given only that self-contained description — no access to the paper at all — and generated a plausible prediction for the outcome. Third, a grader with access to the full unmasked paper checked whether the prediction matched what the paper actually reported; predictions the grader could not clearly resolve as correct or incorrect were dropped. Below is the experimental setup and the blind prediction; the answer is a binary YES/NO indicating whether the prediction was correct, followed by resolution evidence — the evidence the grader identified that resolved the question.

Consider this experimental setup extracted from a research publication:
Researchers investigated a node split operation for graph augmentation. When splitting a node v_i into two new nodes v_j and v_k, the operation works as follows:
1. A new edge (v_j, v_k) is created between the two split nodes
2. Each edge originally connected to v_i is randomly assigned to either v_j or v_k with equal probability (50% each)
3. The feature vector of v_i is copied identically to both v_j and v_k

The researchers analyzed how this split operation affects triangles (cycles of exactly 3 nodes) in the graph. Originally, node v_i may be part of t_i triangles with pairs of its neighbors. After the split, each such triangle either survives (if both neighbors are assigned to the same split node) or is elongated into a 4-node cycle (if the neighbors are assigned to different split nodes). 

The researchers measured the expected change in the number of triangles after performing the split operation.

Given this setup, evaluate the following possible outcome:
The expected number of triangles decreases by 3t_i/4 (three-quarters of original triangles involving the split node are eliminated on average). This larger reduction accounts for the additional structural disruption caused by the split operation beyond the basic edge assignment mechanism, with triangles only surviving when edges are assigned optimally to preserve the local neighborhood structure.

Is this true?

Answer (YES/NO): NO